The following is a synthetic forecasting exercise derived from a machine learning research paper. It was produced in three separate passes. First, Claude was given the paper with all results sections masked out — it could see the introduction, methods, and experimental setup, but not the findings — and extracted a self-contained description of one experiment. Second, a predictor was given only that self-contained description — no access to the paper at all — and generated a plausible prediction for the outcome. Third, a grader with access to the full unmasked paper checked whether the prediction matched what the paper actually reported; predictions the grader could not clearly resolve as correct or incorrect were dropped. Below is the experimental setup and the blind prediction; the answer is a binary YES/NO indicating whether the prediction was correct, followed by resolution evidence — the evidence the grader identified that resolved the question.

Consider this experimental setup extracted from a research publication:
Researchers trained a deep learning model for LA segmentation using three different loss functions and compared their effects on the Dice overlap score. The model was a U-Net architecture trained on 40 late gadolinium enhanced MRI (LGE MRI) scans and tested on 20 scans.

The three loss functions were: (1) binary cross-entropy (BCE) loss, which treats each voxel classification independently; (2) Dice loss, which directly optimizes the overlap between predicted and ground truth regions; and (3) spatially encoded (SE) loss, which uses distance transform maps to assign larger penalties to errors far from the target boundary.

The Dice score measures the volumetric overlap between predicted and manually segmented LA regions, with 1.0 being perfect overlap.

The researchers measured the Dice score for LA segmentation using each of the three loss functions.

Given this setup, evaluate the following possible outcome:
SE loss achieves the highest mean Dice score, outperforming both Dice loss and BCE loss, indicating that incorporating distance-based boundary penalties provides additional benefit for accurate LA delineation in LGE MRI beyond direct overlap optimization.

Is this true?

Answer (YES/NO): NO